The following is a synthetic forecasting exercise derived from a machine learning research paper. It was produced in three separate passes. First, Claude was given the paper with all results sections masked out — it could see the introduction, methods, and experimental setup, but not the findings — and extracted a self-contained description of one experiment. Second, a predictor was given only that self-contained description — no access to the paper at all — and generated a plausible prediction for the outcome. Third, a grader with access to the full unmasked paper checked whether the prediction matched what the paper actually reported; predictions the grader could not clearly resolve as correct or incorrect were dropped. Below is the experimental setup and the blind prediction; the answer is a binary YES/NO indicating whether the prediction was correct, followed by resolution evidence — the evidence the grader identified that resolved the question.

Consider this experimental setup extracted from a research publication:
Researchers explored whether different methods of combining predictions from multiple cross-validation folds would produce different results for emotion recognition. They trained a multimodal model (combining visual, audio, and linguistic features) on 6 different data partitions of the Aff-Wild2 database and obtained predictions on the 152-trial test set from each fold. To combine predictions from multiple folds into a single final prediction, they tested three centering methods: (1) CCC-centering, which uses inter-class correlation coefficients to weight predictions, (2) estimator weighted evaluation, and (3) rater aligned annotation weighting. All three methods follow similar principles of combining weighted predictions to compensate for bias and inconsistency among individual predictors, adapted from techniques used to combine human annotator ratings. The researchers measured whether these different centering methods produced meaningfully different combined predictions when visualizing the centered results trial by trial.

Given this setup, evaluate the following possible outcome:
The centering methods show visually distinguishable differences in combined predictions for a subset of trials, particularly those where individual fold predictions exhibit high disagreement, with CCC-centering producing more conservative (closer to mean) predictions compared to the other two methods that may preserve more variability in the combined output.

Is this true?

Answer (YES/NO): NO